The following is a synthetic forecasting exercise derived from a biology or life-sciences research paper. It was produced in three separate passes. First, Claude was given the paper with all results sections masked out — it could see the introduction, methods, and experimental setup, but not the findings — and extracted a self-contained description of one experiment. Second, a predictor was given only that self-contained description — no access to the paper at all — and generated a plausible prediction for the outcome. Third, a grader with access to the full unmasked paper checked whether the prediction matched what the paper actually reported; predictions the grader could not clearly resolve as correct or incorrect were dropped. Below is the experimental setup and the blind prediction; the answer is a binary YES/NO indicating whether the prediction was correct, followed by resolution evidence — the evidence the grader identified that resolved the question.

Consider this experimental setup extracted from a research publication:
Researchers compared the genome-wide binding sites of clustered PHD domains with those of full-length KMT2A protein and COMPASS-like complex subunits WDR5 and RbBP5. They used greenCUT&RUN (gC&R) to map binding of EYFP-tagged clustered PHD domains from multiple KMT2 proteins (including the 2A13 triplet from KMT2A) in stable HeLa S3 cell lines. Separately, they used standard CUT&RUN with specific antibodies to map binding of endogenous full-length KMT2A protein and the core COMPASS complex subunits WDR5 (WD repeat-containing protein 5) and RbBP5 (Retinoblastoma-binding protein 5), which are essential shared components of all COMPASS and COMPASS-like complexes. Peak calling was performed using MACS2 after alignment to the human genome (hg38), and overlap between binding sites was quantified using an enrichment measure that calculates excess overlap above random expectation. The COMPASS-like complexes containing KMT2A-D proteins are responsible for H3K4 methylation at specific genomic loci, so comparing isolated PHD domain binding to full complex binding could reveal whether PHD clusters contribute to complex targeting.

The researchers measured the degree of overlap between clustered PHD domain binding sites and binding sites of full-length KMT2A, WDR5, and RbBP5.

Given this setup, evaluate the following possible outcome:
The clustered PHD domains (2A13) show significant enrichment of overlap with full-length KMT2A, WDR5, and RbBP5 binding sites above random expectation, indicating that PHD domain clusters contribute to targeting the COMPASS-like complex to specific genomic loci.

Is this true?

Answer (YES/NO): YES